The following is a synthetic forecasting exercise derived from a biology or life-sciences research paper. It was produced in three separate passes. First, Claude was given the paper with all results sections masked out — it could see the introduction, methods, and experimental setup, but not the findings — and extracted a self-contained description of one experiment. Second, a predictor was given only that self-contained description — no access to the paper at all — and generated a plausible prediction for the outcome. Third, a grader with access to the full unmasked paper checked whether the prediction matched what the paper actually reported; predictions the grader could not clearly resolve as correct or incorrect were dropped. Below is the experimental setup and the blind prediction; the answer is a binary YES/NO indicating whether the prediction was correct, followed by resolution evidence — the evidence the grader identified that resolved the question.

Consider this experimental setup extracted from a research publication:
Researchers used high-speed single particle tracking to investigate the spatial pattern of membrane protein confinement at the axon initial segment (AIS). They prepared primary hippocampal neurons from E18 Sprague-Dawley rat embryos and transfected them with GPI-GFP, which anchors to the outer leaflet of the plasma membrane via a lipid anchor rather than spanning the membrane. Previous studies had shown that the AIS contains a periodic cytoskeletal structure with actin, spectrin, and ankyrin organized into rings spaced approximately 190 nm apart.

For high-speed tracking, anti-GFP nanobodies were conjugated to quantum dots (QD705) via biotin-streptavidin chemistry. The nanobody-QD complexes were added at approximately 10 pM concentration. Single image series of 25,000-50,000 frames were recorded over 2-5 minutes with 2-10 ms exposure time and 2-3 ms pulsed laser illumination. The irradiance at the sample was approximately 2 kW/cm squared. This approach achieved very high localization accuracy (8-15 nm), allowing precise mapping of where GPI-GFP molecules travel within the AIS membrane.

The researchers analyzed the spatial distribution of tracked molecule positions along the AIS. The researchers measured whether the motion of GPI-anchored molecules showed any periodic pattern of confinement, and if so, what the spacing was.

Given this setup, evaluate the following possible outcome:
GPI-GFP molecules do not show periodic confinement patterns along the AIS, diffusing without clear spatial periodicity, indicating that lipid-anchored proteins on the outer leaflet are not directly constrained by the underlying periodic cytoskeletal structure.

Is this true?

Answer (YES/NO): NO